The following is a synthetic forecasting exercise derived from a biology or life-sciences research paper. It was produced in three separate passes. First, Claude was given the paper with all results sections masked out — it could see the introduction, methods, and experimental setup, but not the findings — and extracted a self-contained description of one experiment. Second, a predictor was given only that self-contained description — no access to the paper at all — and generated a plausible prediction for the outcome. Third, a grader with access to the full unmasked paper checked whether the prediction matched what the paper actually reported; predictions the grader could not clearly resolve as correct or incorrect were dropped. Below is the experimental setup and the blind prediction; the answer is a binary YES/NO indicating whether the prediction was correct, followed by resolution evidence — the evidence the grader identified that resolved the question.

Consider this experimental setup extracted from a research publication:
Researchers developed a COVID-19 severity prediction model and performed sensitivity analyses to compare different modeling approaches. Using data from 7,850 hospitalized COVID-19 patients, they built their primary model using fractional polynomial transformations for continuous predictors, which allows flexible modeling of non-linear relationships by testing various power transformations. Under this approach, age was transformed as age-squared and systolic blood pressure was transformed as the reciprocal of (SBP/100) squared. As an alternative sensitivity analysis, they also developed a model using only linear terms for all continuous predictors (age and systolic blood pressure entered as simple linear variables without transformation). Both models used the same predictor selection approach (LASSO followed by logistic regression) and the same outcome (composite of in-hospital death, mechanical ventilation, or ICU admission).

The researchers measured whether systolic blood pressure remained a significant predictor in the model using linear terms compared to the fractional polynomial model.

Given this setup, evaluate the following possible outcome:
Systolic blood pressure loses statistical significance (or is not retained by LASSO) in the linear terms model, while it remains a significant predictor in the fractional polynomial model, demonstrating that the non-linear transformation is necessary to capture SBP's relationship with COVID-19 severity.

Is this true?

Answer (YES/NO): YES